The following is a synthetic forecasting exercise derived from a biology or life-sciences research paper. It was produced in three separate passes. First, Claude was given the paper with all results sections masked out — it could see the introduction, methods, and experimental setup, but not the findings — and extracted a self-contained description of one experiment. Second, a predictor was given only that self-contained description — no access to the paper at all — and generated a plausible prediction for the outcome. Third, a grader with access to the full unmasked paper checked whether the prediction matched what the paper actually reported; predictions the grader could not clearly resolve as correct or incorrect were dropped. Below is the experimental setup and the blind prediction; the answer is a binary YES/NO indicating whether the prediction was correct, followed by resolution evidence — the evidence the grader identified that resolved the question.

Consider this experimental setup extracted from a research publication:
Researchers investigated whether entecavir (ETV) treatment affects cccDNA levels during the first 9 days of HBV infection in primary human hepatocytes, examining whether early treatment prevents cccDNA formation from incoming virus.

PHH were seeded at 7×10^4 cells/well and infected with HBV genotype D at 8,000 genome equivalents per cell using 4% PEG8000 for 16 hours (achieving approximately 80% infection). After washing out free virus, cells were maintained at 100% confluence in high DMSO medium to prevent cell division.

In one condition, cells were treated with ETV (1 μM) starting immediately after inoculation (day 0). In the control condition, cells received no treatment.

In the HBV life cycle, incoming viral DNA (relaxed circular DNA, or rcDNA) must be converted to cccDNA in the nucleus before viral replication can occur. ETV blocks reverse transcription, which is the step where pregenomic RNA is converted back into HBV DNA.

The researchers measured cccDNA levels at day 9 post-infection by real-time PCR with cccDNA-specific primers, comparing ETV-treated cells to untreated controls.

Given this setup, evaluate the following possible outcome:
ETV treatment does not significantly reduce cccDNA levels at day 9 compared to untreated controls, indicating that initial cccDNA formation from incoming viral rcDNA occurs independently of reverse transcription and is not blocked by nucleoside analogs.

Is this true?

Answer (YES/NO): YES